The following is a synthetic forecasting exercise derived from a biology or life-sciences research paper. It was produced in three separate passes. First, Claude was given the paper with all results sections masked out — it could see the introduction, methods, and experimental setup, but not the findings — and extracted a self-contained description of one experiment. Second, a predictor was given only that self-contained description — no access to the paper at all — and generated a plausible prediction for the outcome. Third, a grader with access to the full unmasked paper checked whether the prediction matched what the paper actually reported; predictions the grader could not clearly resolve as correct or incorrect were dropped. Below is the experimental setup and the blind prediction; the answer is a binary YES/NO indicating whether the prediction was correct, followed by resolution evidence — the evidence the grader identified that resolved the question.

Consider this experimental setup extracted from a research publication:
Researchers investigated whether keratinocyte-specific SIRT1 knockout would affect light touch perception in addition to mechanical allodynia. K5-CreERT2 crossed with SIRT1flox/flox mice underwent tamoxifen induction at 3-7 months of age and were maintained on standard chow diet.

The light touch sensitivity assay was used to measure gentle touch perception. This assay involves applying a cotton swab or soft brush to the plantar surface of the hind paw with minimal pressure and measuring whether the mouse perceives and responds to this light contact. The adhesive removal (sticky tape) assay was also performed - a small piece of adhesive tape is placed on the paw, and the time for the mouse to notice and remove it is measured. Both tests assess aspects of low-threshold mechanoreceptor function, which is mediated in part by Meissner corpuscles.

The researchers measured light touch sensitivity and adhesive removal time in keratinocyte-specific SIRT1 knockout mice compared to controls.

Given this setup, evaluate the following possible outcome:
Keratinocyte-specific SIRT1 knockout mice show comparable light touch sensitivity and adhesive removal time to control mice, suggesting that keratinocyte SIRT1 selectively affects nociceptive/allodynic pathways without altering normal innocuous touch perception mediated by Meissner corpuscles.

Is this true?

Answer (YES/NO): YES